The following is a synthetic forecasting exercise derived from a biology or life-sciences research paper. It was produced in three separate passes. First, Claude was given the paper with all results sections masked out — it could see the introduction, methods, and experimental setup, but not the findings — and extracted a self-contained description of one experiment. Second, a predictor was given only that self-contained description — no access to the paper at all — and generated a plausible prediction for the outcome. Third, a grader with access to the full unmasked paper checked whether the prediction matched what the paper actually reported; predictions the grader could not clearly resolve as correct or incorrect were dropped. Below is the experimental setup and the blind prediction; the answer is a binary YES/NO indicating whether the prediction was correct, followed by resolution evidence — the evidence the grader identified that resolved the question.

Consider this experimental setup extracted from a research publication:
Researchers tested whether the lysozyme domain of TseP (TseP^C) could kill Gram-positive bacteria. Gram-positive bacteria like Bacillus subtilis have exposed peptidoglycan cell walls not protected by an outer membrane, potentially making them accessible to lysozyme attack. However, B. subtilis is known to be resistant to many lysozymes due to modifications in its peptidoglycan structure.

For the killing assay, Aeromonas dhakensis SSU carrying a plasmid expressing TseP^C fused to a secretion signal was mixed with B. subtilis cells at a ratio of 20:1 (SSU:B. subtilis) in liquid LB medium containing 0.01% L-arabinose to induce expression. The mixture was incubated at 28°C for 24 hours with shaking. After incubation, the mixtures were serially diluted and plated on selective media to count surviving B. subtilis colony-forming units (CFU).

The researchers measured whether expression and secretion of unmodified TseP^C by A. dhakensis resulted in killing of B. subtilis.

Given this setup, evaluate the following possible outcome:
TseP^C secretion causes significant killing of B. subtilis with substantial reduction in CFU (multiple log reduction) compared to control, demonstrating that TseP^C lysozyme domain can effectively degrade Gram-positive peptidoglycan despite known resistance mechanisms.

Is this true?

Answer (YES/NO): NO